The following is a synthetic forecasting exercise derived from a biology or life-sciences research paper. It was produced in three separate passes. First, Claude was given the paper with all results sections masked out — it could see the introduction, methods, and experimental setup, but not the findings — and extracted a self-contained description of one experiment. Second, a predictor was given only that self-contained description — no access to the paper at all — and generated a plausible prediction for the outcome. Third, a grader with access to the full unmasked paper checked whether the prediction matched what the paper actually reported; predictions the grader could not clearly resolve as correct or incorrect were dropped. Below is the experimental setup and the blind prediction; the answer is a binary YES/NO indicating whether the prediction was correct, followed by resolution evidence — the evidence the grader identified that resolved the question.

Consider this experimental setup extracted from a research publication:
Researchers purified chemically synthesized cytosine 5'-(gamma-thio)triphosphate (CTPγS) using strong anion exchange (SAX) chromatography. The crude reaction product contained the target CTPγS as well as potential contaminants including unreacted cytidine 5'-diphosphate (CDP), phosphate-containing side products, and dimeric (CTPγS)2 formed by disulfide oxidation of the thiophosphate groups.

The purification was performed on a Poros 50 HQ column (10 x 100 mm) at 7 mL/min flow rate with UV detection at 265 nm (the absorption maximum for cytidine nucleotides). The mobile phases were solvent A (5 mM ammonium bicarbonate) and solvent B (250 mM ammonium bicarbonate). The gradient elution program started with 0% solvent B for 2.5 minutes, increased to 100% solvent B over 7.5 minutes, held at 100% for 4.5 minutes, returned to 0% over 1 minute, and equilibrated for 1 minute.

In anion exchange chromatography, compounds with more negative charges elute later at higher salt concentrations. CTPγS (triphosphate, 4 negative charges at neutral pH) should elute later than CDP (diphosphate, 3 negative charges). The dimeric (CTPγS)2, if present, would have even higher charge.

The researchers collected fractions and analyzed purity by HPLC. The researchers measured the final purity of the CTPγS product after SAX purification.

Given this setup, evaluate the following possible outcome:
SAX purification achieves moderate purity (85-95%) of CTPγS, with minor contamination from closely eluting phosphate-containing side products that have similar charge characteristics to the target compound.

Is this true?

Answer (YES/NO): NO